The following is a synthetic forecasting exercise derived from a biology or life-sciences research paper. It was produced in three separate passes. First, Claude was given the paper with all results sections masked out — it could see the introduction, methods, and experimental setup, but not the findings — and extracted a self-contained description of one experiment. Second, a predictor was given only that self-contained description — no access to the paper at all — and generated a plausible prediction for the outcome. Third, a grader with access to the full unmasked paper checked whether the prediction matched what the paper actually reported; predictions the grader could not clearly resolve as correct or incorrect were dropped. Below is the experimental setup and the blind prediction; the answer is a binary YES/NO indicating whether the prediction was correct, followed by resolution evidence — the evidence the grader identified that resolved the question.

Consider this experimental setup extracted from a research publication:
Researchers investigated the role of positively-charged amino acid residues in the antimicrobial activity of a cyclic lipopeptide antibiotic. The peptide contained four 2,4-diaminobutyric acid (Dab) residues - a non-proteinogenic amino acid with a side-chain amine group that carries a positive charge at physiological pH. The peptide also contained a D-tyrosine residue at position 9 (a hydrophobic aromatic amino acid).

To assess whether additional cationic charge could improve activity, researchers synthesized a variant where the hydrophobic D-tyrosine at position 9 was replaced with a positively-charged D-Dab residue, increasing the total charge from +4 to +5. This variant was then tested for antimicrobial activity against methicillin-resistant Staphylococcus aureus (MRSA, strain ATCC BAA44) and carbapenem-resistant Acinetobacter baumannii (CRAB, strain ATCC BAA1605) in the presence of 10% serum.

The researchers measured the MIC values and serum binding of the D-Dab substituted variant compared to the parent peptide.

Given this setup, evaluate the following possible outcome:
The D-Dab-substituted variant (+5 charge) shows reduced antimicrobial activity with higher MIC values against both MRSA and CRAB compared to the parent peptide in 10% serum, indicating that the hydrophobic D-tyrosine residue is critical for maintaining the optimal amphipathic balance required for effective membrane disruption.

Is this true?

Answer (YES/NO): NO